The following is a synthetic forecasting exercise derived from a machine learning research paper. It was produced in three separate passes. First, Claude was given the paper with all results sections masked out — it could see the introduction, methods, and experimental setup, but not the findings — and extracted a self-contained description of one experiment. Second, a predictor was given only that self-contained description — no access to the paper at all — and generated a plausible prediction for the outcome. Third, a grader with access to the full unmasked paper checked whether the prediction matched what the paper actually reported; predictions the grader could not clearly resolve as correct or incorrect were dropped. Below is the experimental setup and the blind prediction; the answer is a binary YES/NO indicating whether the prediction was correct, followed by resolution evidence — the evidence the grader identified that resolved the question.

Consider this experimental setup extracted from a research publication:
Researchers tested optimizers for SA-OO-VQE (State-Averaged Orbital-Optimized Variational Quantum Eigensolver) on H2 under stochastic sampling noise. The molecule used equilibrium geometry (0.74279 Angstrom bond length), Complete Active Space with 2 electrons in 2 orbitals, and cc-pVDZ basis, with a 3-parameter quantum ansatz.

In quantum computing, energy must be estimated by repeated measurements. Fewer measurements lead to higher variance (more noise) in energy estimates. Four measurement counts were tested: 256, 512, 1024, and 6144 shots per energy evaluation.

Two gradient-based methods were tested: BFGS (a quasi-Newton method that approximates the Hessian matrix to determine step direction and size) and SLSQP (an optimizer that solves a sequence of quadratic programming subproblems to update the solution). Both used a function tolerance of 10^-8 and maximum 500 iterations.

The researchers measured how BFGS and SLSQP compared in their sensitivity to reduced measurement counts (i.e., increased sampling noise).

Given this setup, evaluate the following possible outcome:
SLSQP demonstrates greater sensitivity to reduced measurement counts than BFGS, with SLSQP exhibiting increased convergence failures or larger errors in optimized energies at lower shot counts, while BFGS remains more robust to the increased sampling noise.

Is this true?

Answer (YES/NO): YES